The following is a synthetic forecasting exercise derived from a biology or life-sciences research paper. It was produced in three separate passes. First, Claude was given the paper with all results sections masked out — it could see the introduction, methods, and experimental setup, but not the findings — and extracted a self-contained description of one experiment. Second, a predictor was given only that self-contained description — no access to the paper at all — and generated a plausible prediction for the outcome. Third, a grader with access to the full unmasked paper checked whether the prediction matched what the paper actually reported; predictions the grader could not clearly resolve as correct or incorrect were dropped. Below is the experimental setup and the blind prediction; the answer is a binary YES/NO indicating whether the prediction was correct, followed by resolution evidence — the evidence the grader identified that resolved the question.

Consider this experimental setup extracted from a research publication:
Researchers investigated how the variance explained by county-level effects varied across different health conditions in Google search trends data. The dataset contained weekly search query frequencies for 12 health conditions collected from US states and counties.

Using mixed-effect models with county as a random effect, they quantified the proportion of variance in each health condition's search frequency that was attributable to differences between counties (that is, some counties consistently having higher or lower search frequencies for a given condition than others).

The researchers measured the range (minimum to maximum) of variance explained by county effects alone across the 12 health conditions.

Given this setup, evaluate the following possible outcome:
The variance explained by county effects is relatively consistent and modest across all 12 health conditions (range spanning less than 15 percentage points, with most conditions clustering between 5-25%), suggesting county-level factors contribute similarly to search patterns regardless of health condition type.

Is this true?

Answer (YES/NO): NO